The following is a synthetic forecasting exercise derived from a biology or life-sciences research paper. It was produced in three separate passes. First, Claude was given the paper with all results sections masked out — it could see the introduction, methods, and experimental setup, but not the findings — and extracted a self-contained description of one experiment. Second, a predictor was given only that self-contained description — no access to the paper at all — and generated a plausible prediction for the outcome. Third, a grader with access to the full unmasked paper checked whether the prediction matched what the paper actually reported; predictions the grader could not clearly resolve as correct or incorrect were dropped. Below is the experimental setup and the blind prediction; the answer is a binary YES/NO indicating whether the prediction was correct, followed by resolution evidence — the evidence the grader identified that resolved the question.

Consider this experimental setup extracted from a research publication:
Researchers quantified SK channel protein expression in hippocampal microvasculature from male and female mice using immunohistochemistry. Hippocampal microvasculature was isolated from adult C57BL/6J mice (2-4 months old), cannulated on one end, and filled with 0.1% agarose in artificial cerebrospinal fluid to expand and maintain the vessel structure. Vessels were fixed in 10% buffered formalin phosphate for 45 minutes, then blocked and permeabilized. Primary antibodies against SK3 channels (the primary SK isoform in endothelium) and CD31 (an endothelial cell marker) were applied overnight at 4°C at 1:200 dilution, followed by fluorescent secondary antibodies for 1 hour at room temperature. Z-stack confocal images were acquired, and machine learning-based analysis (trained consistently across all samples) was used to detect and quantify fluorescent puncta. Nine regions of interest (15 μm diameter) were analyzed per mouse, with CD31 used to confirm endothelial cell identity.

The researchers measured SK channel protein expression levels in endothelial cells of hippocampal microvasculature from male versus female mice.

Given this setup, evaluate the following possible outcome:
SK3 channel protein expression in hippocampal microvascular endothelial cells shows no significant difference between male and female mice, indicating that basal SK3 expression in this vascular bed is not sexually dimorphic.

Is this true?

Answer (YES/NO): NO